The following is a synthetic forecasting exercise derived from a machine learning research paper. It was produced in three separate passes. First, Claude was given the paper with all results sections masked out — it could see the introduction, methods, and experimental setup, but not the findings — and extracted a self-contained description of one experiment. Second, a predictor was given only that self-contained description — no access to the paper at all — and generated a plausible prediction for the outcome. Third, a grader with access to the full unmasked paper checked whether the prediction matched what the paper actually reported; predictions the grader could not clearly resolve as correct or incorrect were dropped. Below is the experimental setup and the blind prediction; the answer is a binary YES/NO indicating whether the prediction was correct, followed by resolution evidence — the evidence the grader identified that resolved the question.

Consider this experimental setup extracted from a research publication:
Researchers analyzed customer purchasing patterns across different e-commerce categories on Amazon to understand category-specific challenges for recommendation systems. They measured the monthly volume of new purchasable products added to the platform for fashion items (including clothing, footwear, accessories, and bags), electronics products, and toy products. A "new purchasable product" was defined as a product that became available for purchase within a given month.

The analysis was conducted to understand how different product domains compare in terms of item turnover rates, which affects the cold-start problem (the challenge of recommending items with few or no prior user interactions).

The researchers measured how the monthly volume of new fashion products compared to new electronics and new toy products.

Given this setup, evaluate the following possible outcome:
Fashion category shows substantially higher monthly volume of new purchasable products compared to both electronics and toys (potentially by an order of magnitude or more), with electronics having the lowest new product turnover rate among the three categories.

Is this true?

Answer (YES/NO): NO